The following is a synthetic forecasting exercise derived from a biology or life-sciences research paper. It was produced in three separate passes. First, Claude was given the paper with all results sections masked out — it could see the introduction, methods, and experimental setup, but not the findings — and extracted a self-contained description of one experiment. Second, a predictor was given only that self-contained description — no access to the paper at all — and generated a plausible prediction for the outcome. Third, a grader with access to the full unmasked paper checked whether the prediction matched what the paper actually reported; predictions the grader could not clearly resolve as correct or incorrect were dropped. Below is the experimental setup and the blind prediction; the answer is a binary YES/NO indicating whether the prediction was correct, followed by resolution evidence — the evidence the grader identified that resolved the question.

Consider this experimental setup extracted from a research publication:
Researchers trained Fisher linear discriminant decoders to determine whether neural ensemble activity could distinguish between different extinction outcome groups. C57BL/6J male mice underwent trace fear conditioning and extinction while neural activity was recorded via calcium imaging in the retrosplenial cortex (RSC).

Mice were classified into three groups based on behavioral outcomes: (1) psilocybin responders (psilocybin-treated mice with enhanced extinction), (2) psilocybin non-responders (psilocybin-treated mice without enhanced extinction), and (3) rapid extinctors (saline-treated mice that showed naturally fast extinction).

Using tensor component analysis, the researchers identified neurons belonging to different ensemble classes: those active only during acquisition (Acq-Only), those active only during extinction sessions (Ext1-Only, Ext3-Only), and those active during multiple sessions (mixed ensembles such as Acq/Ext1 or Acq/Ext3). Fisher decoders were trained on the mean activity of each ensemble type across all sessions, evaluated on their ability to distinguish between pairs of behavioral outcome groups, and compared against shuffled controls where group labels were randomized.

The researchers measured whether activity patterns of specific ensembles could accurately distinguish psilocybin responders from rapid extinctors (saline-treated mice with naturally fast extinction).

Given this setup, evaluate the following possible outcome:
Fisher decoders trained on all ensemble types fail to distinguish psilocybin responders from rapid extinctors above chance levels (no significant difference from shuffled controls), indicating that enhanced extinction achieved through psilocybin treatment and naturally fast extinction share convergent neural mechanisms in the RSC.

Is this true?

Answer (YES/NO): NO